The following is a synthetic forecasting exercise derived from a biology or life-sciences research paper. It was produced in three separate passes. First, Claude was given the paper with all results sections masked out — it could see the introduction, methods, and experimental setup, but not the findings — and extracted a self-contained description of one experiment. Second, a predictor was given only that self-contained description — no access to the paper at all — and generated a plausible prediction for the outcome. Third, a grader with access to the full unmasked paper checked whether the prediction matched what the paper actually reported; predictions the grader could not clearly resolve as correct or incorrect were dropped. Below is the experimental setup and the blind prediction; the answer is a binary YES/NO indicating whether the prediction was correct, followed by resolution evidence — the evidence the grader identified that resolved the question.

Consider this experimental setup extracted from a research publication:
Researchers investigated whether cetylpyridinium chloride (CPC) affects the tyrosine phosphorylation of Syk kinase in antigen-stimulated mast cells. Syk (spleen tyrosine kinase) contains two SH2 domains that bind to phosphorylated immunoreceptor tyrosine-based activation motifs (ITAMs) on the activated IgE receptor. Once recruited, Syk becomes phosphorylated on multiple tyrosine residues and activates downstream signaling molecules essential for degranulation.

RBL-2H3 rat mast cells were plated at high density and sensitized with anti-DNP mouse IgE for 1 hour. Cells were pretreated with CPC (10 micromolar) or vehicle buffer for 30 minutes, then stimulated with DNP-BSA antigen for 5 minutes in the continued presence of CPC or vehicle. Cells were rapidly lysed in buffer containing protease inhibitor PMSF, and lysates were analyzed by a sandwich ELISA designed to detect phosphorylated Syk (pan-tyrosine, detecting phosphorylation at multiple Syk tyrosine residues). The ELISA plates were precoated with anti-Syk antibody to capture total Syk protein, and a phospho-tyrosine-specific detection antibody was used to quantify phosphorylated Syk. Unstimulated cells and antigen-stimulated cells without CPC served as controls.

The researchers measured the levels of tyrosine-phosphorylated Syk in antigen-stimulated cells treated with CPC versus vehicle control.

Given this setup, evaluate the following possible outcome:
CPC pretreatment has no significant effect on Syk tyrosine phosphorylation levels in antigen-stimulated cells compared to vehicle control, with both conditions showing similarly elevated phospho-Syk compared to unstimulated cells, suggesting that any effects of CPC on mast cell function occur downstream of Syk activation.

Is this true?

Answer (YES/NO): NO